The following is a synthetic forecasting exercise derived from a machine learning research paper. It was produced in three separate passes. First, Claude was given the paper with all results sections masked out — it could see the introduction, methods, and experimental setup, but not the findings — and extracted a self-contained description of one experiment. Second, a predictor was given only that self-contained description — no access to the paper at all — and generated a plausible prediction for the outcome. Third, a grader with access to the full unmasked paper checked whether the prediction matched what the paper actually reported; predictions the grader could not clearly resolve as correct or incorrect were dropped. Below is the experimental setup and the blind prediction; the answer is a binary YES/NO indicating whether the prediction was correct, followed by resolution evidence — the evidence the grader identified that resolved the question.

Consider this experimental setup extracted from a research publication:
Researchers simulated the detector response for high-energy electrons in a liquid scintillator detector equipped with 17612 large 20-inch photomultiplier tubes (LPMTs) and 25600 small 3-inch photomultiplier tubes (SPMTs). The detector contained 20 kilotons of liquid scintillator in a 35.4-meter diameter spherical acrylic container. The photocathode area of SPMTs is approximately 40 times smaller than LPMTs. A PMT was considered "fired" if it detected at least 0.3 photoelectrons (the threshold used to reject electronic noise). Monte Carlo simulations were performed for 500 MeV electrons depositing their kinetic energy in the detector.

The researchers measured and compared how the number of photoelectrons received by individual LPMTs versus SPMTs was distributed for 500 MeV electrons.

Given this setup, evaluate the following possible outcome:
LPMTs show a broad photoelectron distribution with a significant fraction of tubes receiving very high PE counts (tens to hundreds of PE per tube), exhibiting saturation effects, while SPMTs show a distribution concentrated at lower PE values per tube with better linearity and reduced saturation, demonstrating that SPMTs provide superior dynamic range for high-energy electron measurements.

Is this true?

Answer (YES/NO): NO